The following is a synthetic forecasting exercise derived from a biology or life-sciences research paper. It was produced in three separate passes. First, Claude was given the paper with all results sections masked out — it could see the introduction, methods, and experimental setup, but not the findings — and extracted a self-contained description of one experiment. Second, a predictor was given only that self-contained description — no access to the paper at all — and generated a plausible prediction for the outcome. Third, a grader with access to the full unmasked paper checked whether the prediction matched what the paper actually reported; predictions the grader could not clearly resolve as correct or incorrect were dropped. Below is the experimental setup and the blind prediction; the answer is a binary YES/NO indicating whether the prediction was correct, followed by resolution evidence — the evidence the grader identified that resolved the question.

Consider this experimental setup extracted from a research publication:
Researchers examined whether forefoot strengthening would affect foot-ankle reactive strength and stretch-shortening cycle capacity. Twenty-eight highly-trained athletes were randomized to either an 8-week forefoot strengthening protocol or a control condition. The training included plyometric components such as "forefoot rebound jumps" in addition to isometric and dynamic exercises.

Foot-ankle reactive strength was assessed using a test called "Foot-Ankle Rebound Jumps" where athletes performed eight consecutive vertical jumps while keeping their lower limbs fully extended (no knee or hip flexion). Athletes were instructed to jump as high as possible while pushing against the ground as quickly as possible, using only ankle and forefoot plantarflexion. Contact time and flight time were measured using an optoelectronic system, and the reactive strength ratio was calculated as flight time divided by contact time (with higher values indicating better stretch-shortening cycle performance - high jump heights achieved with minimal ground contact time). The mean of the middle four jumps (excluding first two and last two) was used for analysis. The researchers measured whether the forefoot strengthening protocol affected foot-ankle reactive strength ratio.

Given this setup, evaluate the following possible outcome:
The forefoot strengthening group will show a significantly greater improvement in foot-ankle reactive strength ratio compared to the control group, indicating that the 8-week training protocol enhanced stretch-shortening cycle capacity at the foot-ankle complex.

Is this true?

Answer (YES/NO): YES